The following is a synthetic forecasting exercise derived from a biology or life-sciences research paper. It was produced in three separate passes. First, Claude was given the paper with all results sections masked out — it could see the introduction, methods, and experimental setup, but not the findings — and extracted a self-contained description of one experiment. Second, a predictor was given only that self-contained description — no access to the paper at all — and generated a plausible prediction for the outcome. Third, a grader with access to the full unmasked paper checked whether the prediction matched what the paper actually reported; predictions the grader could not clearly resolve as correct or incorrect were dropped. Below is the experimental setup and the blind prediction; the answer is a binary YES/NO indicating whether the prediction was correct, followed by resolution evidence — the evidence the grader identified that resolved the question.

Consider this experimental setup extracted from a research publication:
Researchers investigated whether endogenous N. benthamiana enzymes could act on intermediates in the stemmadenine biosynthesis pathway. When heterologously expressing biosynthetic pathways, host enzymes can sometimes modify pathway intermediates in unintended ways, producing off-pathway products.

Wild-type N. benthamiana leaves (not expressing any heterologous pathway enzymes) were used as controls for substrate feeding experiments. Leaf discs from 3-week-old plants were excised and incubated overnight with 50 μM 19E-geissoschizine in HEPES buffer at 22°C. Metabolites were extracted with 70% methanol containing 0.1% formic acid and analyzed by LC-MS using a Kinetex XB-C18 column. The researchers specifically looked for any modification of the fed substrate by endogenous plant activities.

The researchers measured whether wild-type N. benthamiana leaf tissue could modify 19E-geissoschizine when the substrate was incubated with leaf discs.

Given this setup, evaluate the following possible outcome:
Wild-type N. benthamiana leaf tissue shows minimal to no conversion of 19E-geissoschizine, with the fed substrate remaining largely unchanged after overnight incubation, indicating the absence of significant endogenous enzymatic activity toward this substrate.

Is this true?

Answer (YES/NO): NO